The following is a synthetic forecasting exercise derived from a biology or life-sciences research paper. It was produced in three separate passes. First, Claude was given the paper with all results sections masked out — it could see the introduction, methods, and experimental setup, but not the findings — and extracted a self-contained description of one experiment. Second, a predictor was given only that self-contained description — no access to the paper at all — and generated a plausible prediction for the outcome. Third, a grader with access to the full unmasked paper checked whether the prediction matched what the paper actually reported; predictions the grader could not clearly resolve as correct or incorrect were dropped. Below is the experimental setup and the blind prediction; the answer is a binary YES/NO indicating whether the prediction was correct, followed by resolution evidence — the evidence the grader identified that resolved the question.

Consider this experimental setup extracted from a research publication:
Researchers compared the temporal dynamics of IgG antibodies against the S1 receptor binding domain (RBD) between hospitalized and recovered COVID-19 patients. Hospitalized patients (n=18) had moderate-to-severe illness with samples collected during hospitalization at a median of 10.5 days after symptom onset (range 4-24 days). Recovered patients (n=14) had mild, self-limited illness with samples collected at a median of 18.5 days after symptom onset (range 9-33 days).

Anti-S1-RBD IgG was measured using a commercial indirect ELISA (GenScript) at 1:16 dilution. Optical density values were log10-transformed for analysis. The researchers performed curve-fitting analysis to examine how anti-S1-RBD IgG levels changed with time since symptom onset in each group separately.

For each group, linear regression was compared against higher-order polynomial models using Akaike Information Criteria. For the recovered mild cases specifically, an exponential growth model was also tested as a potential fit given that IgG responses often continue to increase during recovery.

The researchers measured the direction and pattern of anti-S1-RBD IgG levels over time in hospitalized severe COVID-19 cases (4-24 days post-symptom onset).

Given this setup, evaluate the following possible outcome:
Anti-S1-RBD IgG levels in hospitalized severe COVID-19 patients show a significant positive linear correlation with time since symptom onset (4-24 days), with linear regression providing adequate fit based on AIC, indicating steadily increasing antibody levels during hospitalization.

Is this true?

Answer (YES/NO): YES